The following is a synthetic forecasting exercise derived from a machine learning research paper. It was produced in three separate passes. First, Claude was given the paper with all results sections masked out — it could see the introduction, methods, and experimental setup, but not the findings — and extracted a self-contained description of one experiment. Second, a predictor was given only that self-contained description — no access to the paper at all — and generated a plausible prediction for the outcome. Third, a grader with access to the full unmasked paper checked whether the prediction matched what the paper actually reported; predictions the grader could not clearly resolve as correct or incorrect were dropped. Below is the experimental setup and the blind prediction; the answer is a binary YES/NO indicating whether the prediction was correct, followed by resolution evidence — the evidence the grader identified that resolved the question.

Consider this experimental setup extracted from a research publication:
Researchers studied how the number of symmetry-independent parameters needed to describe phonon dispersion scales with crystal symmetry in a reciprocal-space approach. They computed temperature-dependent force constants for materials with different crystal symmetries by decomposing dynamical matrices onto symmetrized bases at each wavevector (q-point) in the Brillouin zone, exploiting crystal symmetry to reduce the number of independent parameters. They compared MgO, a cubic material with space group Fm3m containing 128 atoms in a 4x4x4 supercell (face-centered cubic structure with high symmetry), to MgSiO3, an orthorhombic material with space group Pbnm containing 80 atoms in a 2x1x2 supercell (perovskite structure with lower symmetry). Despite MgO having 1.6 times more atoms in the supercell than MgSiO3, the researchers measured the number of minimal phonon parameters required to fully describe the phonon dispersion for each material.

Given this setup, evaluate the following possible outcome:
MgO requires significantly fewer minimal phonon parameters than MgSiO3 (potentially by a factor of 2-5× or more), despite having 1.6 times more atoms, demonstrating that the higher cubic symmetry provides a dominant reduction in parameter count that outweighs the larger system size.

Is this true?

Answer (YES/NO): NO